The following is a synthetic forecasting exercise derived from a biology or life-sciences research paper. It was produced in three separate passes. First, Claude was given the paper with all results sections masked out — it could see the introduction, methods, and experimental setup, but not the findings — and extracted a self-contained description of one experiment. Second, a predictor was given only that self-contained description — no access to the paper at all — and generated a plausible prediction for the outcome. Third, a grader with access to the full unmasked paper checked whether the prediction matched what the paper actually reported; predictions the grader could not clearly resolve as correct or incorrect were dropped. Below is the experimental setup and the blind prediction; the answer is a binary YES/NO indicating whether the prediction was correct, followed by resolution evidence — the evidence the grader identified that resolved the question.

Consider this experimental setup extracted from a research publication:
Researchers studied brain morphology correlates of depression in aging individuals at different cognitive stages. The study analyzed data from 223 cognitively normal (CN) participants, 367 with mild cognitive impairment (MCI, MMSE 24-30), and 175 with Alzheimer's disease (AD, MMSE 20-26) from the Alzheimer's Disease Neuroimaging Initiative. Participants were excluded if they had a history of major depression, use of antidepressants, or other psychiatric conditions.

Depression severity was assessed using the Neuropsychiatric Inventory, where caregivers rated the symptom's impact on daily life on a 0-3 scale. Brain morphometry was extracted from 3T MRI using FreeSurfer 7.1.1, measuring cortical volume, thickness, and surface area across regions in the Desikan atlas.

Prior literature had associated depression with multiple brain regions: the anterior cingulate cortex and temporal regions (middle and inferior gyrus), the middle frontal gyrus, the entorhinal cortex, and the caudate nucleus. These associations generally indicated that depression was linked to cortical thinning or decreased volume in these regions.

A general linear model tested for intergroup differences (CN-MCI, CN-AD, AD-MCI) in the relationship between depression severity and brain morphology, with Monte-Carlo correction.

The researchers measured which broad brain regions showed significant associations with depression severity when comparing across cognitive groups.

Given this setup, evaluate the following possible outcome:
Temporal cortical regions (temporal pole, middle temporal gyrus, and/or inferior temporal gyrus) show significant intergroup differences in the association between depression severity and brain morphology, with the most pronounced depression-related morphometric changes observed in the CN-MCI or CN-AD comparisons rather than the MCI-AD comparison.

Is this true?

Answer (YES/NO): NO